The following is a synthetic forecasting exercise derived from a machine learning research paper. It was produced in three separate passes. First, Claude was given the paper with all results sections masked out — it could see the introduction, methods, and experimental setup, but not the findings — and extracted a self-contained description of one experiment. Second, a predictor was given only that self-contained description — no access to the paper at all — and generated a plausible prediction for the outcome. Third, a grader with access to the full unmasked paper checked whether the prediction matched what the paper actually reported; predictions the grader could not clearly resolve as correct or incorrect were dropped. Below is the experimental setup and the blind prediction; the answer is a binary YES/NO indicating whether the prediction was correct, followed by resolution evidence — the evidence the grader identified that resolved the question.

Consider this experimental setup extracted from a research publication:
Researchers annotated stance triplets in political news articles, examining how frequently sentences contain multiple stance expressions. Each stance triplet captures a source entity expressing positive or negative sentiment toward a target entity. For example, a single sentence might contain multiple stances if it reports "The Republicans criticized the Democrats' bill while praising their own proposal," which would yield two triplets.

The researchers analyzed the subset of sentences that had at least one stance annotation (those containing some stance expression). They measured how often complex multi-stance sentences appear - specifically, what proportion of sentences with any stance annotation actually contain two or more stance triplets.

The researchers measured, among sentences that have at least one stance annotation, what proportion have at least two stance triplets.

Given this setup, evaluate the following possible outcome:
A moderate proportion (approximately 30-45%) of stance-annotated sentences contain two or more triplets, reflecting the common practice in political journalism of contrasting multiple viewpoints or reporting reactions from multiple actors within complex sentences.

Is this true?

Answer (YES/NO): NO